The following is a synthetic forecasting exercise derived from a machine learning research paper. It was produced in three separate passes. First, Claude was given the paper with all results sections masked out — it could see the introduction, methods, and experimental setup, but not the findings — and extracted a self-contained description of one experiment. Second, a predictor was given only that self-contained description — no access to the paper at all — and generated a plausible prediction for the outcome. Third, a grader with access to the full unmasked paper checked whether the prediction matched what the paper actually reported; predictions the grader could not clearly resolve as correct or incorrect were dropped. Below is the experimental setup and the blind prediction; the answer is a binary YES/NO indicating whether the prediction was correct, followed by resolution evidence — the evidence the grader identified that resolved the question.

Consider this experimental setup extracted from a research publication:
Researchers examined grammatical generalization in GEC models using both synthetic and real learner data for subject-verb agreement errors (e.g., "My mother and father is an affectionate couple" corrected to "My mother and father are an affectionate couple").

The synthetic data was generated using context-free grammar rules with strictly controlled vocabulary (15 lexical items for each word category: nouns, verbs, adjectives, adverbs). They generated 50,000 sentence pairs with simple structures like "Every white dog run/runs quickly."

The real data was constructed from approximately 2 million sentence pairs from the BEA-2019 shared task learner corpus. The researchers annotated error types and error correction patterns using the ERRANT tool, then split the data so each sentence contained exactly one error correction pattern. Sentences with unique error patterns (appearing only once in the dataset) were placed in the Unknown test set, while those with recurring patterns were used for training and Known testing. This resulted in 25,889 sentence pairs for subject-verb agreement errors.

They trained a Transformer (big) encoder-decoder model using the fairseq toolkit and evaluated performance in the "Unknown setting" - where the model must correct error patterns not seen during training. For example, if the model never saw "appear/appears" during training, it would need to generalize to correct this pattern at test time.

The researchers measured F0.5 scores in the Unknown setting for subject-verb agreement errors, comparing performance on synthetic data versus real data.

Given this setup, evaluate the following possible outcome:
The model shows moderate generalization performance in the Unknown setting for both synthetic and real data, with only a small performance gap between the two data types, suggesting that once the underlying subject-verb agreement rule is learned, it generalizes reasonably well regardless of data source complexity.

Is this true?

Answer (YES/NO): NO